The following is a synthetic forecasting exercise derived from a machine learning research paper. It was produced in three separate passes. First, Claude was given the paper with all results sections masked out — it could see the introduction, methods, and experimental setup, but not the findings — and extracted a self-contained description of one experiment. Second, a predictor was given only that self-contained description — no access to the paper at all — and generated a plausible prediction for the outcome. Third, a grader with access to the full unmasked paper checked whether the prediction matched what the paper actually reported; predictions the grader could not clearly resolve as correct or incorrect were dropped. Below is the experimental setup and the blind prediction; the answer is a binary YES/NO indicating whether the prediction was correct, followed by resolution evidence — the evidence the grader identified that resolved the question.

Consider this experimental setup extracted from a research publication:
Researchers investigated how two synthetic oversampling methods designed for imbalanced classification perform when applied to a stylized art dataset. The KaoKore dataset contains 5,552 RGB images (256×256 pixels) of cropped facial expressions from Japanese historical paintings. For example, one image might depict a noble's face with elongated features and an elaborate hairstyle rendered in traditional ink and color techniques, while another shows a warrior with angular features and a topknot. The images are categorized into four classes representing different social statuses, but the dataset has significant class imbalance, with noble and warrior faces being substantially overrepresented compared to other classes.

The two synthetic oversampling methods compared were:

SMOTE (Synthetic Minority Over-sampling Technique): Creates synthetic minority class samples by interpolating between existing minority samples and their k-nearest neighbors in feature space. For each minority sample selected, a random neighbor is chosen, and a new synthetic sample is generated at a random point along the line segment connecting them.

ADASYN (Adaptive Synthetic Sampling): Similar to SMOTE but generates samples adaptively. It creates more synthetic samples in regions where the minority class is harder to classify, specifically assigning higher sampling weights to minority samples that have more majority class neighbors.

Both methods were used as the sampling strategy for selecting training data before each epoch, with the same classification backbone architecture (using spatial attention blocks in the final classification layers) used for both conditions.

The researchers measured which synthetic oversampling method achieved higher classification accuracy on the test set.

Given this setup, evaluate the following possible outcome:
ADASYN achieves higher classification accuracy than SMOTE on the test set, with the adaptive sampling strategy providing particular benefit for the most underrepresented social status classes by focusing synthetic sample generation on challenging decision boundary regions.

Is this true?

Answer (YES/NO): NO